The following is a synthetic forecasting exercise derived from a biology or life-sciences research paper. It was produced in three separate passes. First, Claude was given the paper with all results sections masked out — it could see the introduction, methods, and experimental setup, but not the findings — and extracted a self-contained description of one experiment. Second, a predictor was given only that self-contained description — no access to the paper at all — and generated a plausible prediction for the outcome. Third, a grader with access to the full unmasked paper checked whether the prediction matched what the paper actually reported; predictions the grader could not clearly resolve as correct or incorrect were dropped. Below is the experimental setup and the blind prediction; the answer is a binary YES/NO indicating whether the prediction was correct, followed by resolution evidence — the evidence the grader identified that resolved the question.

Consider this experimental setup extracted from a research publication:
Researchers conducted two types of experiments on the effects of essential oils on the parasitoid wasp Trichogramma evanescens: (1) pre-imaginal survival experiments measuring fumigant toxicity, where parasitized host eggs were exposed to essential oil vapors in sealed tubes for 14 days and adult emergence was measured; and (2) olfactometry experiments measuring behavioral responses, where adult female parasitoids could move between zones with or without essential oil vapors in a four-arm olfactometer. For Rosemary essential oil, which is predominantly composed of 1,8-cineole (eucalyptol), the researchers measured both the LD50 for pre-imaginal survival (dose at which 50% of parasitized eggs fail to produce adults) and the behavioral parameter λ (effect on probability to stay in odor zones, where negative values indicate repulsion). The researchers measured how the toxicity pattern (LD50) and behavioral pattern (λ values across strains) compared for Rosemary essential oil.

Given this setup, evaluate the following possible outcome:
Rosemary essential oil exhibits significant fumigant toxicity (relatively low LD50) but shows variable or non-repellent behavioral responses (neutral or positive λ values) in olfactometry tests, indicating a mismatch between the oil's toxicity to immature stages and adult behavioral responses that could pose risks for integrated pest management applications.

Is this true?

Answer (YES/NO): NO